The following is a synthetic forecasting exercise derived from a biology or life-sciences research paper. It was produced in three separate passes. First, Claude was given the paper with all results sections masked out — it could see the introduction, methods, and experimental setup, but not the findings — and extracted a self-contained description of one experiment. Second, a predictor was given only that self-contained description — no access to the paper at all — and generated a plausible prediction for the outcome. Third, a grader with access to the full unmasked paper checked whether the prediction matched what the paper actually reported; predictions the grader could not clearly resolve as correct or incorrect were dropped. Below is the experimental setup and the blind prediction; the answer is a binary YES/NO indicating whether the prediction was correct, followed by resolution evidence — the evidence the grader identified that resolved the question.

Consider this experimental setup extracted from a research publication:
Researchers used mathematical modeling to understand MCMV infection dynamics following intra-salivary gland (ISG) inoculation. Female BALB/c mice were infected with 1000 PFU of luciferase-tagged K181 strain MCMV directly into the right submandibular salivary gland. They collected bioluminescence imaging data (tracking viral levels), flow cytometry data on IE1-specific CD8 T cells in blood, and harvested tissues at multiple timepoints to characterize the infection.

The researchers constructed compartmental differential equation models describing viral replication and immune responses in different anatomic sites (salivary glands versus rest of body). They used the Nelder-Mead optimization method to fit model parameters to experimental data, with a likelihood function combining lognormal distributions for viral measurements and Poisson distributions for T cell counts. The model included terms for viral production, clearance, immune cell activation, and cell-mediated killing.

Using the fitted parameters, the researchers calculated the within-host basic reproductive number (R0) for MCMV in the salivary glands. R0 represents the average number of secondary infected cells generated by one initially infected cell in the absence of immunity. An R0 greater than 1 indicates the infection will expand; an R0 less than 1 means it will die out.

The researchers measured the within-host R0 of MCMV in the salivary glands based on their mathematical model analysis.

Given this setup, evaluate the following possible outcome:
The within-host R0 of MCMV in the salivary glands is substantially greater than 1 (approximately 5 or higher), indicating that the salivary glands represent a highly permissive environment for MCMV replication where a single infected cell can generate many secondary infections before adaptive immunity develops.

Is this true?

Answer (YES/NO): NO